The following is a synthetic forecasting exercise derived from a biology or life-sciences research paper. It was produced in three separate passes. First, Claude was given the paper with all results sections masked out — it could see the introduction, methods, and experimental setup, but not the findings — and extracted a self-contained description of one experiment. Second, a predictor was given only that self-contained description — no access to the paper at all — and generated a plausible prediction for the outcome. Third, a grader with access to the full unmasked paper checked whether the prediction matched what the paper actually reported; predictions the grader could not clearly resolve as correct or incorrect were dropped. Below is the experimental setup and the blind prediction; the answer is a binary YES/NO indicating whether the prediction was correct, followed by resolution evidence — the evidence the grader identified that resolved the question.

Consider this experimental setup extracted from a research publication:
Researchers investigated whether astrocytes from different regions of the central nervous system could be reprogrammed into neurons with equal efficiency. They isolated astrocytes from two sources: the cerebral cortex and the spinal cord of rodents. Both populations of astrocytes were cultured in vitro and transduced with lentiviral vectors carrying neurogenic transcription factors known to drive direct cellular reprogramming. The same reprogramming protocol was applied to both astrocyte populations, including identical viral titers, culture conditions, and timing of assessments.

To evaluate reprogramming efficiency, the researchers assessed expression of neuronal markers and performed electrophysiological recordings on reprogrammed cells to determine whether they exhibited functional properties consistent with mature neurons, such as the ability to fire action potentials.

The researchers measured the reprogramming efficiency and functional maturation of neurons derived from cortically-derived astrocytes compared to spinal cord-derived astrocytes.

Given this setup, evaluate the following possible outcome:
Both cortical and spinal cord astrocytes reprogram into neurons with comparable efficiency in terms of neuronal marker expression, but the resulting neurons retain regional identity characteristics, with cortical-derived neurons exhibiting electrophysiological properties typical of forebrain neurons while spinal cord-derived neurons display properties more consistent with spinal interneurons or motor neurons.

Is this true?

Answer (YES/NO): NO